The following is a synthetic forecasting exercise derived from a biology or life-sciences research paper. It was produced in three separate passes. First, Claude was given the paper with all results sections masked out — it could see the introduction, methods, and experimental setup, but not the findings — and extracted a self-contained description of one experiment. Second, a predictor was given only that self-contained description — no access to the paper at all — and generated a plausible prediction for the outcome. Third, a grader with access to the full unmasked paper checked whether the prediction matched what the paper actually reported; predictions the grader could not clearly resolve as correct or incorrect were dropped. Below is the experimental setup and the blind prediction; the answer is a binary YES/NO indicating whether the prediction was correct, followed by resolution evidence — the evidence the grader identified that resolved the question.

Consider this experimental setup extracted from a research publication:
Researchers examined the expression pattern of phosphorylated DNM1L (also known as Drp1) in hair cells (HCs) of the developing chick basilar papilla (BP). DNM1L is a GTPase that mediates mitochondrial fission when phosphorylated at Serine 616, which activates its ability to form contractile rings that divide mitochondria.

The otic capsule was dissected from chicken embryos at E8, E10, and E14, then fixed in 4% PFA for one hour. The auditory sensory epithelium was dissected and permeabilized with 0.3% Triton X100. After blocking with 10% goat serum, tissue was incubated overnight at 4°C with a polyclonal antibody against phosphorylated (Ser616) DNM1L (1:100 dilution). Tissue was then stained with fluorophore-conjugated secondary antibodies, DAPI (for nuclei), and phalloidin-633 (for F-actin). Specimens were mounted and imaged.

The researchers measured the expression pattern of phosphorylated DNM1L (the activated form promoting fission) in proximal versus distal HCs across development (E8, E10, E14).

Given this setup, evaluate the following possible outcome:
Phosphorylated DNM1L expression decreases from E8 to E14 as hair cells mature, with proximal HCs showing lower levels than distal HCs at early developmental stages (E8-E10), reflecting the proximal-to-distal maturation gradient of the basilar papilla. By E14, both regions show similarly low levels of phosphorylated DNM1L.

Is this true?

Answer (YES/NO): YES